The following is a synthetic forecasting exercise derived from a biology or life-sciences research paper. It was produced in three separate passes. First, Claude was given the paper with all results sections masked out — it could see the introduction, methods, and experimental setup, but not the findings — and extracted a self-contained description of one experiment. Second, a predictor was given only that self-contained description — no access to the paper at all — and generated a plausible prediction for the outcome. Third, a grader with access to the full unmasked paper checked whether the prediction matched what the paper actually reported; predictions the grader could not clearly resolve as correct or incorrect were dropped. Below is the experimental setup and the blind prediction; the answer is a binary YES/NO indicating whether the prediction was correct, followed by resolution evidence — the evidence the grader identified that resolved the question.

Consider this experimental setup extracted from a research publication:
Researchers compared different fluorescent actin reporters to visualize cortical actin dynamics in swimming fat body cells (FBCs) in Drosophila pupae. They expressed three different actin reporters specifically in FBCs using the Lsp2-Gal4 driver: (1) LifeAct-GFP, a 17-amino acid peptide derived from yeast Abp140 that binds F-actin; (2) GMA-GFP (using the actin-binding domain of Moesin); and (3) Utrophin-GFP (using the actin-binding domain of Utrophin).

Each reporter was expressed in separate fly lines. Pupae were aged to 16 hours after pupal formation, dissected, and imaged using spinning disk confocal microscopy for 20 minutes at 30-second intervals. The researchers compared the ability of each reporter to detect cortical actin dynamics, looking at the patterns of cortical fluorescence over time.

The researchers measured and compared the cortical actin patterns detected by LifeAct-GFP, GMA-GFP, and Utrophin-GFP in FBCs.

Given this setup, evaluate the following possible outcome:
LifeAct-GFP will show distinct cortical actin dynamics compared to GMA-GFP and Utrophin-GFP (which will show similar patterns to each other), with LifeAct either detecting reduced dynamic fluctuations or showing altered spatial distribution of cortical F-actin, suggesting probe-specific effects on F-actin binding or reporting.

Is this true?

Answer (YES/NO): NO